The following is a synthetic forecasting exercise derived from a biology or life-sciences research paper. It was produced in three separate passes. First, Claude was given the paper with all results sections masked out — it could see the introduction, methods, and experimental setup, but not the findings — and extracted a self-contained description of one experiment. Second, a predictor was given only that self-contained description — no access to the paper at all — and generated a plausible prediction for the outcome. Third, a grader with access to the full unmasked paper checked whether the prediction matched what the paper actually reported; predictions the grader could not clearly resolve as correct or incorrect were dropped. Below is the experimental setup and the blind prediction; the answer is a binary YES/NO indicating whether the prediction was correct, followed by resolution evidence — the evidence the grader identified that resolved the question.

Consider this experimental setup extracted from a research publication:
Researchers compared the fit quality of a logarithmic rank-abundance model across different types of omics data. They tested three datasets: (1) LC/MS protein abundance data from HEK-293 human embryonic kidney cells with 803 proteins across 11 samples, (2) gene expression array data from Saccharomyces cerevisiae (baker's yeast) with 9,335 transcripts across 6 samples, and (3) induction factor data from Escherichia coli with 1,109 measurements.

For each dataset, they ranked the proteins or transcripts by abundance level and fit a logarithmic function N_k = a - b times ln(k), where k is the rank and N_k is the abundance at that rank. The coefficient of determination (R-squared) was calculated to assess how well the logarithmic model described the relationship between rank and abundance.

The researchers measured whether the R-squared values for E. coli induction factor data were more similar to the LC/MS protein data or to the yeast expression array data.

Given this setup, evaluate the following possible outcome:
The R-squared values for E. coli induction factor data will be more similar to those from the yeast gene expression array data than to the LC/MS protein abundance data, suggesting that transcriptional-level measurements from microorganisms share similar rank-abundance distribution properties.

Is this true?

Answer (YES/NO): NO